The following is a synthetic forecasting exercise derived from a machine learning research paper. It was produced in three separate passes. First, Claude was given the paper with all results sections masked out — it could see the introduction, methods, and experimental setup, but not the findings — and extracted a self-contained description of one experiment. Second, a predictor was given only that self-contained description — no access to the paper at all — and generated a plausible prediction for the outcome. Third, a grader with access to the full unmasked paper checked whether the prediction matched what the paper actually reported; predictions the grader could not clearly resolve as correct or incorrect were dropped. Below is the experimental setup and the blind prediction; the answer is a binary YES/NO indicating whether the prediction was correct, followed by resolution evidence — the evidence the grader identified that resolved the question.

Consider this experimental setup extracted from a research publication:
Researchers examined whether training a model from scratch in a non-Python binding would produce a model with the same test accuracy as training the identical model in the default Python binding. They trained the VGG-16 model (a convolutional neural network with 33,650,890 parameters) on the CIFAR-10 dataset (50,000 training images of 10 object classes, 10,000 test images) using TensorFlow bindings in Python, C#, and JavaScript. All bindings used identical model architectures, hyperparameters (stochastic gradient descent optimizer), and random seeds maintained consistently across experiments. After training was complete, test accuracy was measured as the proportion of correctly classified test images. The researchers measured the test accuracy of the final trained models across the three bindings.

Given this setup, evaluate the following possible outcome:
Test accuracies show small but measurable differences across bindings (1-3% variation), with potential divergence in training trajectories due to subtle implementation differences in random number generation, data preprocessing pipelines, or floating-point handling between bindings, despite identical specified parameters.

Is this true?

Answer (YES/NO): YES